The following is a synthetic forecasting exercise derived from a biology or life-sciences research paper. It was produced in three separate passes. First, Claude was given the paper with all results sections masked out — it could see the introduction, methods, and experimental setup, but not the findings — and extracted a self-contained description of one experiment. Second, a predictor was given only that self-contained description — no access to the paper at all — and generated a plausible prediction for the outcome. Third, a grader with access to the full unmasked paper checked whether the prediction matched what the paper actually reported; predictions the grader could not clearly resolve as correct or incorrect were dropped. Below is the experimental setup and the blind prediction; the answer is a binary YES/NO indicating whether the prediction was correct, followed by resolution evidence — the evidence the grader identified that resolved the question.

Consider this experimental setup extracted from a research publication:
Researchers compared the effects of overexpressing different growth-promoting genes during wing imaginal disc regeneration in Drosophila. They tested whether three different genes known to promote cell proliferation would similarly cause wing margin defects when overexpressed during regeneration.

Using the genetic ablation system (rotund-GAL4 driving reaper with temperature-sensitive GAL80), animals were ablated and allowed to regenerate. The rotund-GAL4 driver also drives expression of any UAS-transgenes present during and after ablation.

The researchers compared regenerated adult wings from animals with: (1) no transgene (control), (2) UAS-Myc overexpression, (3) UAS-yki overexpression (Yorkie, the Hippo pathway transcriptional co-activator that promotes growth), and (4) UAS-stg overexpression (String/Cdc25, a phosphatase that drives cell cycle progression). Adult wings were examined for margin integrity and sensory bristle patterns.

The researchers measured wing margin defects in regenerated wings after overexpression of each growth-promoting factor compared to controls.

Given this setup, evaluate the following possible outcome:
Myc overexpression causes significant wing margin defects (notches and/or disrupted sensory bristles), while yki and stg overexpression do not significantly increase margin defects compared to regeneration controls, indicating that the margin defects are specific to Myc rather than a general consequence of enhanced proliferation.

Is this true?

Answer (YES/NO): NO